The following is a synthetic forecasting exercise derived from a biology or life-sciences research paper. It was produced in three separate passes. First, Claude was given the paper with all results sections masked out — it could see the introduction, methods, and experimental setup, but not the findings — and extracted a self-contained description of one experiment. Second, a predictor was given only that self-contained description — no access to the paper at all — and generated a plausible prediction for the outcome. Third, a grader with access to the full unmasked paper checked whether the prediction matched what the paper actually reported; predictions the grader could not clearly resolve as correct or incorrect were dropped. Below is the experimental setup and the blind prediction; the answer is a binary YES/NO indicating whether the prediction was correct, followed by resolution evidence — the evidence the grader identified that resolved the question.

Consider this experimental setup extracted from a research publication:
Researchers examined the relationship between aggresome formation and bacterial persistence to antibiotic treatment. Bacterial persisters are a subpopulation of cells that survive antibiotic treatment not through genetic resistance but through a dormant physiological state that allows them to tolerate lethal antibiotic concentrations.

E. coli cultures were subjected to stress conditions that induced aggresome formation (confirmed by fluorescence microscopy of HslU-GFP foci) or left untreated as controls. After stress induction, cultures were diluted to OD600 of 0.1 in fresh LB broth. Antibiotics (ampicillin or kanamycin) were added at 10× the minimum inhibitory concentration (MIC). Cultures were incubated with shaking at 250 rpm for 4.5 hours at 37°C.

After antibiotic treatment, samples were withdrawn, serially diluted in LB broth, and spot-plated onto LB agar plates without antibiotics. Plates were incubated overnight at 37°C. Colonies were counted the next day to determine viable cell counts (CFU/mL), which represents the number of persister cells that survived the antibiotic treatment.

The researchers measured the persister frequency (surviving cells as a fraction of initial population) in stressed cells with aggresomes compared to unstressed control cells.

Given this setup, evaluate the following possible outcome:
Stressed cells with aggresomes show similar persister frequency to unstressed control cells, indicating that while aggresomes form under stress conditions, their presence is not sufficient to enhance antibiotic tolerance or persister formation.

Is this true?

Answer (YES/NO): NO